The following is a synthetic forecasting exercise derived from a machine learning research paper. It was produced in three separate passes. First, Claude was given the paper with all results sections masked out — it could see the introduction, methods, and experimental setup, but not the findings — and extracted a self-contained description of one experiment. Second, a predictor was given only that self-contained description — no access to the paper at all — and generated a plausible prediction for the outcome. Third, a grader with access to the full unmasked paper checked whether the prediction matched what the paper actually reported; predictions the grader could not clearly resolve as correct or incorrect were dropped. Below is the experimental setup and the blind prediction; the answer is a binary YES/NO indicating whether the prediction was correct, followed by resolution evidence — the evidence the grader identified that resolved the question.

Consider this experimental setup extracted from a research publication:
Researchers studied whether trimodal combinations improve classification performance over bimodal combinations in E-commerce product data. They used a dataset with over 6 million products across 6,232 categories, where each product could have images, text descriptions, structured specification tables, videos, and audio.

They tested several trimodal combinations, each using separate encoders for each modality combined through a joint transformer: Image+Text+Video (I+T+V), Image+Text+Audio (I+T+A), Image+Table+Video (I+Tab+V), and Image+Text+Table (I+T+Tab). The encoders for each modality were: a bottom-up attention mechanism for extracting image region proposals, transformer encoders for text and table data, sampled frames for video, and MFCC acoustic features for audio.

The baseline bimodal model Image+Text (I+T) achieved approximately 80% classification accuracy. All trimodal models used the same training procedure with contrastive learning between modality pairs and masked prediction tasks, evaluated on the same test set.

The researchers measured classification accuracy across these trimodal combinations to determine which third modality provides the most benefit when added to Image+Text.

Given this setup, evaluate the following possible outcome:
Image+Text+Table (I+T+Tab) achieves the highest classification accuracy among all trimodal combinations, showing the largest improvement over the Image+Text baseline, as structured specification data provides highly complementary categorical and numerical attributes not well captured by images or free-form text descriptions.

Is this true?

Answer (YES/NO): YES